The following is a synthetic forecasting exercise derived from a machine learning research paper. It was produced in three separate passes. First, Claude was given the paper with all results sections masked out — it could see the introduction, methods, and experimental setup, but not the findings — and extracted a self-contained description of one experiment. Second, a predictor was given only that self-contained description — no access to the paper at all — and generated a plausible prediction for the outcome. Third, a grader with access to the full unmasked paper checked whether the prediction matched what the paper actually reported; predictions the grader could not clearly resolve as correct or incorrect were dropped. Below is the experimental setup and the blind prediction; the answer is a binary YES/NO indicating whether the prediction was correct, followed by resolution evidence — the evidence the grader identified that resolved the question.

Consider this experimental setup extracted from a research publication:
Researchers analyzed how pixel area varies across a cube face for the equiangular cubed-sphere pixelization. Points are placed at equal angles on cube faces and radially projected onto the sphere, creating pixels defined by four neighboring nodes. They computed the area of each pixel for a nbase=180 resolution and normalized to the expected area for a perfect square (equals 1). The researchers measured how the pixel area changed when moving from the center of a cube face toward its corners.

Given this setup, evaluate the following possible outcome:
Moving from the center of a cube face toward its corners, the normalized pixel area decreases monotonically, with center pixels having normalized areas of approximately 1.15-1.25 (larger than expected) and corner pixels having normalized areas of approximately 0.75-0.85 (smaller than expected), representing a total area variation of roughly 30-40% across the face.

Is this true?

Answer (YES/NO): NO